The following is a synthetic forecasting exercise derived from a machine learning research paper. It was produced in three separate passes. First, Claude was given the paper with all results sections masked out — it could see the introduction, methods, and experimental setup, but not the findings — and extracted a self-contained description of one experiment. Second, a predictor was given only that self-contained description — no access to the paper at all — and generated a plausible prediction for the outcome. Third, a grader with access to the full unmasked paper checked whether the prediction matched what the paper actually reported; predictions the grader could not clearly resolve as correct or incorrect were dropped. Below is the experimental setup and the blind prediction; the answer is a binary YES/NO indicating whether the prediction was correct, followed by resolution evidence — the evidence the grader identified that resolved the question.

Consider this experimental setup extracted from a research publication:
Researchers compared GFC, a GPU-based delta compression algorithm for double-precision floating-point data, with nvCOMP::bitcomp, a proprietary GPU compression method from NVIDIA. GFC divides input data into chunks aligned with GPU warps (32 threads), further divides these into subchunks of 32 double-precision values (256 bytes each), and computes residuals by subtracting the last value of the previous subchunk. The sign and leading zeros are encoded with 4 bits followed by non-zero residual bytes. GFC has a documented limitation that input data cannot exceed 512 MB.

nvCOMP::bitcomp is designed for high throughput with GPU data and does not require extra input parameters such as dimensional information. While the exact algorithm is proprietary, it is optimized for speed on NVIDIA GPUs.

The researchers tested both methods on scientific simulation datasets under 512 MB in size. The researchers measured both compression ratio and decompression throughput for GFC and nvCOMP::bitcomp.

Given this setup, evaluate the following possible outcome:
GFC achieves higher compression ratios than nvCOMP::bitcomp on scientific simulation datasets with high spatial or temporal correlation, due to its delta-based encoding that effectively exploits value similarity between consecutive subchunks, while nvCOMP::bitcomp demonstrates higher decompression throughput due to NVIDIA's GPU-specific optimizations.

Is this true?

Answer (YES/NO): NO